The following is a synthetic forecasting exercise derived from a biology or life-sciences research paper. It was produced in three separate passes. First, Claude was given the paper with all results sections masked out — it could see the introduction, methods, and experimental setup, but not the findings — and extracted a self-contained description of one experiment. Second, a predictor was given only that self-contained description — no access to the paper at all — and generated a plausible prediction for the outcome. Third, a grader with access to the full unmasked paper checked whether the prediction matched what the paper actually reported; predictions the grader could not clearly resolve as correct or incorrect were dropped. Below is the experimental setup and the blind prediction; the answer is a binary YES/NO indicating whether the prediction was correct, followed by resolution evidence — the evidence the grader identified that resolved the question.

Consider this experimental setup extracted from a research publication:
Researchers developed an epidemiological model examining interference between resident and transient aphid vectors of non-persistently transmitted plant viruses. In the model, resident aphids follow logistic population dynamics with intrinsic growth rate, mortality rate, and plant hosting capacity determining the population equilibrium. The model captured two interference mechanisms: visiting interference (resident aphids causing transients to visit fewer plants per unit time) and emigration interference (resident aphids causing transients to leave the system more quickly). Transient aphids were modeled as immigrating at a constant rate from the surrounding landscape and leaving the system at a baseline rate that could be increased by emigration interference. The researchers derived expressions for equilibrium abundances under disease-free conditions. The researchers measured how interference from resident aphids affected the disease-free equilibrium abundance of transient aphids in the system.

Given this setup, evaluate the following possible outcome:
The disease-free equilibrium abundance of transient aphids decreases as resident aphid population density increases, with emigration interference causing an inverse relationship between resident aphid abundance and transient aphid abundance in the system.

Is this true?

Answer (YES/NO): YES